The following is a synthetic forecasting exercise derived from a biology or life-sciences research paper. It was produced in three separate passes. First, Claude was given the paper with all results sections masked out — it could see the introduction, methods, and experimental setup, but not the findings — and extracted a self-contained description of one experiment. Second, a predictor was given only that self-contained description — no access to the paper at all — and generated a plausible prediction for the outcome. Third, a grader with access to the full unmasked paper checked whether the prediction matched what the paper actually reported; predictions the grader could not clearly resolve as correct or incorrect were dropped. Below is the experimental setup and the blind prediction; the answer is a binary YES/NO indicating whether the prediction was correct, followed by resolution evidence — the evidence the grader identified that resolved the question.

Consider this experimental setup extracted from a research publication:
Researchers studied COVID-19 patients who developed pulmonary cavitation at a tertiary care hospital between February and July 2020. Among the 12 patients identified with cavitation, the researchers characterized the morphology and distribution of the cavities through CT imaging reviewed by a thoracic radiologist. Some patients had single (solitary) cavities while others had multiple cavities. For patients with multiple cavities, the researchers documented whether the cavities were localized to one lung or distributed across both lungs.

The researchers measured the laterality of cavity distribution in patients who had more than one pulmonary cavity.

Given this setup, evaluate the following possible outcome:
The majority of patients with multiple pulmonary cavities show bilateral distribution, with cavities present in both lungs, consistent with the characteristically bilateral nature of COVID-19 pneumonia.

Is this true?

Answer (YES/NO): YES